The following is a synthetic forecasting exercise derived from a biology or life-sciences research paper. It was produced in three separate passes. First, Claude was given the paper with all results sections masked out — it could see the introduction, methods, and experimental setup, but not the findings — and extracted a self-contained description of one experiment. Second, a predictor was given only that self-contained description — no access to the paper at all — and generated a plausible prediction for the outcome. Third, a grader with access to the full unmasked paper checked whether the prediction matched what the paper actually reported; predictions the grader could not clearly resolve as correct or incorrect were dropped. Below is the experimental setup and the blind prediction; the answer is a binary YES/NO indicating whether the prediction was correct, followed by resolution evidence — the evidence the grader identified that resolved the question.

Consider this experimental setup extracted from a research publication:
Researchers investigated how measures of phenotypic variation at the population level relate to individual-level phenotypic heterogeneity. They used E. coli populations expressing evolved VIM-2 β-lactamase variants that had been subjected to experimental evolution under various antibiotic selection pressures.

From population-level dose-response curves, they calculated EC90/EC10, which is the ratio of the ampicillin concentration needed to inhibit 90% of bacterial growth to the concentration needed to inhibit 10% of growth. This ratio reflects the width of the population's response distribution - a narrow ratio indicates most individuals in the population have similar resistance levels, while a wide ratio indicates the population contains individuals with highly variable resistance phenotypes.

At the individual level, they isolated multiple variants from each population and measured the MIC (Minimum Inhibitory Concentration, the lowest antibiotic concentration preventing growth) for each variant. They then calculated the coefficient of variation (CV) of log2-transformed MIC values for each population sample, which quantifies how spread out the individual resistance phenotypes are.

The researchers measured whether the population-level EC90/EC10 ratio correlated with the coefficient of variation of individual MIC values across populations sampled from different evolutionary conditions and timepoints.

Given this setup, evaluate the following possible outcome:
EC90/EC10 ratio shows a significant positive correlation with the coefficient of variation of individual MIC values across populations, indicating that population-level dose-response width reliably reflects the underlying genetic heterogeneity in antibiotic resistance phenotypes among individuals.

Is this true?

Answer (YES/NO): YES